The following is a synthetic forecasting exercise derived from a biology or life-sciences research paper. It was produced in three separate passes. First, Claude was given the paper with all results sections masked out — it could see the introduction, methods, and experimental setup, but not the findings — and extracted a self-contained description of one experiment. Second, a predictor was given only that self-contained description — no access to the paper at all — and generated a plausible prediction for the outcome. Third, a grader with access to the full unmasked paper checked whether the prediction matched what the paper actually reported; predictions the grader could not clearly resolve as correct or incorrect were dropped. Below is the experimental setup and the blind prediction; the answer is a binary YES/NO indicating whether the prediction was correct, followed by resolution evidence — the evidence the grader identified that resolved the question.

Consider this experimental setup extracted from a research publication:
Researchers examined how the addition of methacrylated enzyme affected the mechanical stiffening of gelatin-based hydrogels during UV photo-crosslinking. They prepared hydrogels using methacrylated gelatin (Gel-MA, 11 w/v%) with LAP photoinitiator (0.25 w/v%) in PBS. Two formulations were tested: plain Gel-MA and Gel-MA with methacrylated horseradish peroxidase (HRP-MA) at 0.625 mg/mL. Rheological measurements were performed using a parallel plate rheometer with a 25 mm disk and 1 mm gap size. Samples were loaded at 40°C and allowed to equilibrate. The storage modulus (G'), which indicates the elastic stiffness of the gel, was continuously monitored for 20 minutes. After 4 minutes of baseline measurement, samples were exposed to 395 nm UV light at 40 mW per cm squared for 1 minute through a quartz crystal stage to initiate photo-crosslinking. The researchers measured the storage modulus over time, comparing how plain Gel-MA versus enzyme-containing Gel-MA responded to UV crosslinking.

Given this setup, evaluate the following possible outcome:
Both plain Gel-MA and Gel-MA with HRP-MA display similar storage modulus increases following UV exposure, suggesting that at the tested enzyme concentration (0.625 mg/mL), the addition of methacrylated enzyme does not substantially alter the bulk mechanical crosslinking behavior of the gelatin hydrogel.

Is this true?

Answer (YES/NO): YES